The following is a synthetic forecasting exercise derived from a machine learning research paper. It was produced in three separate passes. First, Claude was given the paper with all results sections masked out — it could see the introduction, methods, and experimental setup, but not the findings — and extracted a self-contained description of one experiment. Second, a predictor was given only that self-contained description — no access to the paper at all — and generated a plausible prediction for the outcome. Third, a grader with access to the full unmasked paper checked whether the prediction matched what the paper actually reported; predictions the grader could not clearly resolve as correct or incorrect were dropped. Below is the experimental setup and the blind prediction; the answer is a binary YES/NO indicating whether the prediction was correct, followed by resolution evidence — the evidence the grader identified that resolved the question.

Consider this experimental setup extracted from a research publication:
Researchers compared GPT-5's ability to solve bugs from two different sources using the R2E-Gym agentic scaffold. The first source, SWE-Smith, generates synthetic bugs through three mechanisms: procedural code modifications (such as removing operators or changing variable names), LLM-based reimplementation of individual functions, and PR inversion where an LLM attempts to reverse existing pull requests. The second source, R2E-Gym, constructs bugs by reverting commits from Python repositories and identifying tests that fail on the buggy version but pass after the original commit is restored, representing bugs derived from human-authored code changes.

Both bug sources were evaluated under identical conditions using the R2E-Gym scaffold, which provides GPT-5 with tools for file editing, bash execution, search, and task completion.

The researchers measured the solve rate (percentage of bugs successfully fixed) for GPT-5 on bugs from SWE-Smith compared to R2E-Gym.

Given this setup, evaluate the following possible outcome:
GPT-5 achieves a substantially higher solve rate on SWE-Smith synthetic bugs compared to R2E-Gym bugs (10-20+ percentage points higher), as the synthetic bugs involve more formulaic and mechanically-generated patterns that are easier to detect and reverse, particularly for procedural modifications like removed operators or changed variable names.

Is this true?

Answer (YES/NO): NO